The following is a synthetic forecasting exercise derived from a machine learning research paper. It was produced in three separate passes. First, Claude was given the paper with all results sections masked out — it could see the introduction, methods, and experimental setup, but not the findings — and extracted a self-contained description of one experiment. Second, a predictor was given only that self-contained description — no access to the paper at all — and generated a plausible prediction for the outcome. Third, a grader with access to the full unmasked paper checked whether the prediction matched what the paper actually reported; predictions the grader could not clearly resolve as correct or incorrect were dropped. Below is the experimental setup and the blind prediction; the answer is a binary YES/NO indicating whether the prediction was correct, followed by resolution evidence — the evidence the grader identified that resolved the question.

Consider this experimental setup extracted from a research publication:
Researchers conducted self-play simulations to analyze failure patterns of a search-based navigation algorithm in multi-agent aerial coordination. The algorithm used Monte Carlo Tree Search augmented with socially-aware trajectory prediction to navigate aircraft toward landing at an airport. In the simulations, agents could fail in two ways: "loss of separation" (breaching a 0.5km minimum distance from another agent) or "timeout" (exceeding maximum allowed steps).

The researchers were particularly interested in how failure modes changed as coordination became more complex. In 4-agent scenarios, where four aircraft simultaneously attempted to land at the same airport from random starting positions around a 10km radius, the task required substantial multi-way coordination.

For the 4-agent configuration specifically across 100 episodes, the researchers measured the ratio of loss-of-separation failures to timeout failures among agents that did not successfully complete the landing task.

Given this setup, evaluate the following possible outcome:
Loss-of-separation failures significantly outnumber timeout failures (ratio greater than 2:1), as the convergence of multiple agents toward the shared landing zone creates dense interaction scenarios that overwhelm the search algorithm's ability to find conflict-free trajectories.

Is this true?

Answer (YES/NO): YES